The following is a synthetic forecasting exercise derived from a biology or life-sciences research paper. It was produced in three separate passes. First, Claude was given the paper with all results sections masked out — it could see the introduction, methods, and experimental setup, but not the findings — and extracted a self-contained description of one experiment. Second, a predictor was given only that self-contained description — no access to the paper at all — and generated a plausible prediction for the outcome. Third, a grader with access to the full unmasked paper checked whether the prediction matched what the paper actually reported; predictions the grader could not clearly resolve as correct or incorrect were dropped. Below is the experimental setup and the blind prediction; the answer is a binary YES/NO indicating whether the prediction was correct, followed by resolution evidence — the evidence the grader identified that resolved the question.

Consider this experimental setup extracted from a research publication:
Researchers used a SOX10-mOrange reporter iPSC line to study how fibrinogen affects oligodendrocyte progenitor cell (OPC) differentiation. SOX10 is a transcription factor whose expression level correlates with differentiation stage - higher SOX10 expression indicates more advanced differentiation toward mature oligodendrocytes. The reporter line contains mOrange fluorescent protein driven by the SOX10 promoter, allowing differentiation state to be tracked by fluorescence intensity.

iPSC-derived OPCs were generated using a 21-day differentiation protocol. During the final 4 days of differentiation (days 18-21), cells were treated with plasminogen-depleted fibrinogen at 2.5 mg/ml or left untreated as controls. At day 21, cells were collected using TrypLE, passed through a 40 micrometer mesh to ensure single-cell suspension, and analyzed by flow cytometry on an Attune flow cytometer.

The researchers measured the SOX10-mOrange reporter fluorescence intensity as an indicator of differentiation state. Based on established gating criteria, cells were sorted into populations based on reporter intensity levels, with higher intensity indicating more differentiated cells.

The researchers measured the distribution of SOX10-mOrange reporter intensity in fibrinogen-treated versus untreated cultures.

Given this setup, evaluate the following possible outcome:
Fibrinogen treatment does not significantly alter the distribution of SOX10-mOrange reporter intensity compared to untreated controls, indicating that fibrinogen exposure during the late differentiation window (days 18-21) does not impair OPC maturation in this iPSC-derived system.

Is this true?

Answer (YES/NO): NO